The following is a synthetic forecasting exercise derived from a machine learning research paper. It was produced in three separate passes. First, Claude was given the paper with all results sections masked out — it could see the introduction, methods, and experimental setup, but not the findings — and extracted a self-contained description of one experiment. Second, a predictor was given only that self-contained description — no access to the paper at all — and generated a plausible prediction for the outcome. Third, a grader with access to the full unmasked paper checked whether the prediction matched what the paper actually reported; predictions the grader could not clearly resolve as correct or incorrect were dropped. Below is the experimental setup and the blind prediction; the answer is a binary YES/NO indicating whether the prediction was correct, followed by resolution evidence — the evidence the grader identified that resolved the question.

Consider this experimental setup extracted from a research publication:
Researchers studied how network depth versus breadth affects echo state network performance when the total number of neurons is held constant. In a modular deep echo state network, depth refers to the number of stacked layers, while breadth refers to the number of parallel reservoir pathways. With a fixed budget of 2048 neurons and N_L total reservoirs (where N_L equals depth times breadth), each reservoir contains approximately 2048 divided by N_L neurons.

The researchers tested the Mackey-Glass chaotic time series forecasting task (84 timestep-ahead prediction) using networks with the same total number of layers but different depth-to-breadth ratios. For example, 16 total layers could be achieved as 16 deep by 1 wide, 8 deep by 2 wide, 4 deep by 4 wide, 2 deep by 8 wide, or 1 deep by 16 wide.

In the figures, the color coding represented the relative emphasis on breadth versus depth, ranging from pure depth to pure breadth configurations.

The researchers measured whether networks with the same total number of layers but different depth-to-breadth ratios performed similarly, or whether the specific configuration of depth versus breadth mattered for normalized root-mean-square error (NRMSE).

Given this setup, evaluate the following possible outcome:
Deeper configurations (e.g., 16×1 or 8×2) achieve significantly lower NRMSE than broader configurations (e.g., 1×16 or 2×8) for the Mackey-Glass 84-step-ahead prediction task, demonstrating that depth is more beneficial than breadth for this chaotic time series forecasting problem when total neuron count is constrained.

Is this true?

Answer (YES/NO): NO